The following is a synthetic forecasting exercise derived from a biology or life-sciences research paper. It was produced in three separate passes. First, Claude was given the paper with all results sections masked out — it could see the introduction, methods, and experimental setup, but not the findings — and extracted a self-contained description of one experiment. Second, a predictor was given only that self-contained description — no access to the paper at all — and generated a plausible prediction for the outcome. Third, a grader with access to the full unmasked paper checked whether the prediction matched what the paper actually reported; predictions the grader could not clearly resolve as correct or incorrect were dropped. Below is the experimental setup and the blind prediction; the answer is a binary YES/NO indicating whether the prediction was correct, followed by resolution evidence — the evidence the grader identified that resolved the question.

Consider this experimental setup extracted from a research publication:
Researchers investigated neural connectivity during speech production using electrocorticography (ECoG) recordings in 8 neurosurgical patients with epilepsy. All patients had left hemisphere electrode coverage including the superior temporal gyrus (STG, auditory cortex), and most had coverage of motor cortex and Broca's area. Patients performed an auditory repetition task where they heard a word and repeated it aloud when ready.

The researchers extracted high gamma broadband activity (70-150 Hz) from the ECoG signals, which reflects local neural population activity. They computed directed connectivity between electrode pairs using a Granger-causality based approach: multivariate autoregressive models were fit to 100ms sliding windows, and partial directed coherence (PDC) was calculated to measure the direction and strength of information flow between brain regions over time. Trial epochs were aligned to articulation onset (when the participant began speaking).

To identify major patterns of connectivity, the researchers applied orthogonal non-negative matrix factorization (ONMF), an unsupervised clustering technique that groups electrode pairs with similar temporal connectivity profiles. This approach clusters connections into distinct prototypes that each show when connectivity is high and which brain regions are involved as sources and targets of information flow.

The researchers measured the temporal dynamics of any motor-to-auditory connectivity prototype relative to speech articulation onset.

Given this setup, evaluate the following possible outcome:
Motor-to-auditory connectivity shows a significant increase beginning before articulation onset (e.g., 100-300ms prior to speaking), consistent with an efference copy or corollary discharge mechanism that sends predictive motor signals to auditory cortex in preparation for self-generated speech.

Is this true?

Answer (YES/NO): YES